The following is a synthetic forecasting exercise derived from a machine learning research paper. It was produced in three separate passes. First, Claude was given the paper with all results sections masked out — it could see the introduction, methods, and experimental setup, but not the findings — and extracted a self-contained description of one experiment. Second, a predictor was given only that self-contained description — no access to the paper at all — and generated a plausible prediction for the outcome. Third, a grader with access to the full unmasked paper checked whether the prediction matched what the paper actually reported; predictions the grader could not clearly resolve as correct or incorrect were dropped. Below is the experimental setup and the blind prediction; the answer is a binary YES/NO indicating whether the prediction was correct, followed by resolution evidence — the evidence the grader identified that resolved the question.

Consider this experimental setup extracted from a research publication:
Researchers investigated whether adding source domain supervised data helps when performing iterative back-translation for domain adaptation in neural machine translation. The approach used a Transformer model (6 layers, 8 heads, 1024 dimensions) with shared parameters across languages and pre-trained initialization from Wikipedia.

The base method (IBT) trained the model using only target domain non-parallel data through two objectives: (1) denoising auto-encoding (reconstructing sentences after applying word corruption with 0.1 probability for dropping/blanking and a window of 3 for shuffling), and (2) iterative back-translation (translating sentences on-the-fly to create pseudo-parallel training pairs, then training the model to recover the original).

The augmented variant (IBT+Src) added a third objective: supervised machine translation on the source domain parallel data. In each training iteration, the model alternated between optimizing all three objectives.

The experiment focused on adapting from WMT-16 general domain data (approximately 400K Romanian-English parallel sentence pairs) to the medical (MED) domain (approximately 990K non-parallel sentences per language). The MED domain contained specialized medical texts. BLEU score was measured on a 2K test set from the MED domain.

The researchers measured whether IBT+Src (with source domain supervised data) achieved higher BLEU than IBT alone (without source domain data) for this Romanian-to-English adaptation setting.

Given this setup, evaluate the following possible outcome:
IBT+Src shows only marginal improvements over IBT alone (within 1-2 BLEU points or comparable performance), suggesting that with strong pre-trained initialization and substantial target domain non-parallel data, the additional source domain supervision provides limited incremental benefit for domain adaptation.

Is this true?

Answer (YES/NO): NO